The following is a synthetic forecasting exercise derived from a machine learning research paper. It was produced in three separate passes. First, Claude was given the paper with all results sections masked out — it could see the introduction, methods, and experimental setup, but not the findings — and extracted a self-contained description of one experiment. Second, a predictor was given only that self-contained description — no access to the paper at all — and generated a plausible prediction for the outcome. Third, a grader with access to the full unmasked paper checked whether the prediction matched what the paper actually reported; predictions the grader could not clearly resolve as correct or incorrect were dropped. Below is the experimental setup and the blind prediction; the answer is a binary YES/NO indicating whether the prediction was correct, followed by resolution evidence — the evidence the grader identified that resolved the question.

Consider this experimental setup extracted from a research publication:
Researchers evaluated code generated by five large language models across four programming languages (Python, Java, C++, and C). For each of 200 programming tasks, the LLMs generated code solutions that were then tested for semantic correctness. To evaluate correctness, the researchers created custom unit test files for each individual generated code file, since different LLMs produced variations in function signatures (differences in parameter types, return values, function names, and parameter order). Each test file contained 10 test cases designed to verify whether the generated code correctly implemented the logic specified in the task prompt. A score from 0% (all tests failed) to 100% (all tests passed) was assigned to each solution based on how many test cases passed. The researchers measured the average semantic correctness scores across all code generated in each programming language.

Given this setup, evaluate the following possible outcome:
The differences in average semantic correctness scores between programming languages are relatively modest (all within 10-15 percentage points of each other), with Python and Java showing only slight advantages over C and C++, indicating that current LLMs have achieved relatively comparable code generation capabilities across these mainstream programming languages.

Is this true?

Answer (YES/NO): YES